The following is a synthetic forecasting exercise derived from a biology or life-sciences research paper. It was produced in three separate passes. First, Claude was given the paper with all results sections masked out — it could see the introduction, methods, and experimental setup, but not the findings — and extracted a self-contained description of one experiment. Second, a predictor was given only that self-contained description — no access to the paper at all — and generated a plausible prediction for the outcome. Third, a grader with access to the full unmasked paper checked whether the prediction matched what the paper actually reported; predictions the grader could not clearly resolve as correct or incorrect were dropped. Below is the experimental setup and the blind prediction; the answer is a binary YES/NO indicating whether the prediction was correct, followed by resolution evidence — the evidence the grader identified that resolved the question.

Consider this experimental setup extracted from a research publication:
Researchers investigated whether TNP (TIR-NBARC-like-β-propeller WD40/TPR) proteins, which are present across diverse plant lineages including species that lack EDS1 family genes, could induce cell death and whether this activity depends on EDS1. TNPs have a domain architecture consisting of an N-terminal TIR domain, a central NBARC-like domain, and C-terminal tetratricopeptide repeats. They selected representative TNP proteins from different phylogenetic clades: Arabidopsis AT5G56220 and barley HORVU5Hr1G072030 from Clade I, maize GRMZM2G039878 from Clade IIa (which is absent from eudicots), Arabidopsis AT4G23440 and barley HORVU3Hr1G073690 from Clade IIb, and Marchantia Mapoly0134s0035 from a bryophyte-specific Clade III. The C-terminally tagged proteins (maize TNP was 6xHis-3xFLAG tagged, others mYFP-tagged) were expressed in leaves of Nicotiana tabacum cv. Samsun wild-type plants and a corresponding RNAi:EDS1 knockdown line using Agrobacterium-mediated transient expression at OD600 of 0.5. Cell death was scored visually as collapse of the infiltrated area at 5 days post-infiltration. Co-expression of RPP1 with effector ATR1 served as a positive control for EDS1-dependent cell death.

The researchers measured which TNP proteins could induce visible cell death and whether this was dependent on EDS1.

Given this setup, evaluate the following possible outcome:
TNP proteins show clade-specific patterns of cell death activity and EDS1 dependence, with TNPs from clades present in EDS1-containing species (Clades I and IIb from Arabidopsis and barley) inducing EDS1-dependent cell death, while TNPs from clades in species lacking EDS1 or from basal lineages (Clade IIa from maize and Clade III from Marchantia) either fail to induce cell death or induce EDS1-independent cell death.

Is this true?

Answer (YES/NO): NO